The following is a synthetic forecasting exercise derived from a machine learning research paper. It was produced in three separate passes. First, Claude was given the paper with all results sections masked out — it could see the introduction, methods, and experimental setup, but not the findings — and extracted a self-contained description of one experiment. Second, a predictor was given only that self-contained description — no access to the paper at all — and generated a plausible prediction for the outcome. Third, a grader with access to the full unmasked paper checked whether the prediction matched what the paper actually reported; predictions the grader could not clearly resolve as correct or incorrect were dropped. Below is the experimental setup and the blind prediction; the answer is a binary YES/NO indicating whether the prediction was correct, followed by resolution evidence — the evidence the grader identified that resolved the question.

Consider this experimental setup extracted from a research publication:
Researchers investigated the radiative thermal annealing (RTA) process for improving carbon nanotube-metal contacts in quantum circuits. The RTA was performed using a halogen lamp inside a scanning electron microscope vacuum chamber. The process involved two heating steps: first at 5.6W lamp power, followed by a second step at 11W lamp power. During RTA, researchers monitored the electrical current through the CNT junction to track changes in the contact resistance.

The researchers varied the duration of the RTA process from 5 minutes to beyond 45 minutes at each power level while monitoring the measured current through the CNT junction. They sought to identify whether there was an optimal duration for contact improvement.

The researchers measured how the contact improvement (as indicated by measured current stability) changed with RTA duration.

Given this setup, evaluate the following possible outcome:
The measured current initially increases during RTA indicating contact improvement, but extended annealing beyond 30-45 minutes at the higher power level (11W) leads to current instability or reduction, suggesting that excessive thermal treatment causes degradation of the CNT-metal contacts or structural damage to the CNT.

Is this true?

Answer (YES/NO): NO